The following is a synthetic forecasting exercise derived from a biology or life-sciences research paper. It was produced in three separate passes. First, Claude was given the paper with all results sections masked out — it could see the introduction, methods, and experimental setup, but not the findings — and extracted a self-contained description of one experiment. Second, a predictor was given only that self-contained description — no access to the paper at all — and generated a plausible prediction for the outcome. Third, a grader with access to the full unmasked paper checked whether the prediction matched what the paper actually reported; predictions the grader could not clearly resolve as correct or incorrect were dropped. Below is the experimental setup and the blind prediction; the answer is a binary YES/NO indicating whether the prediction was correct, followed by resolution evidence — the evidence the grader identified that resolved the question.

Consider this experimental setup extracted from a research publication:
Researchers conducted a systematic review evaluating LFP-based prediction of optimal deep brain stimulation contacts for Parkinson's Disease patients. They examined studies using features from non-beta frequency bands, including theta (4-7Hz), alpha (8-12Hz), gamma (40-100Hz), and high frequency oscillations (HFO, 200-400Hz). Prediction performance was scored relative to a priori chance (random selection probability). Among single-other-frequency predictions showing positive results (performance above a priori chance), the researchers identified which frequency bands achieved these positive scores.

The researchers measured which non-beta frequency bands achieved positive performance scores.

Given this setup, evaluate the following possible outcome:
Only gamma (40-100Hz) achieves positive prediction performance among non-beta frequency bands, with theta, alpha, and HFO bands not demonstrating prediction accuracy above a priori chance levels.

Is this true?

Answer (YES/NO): NO